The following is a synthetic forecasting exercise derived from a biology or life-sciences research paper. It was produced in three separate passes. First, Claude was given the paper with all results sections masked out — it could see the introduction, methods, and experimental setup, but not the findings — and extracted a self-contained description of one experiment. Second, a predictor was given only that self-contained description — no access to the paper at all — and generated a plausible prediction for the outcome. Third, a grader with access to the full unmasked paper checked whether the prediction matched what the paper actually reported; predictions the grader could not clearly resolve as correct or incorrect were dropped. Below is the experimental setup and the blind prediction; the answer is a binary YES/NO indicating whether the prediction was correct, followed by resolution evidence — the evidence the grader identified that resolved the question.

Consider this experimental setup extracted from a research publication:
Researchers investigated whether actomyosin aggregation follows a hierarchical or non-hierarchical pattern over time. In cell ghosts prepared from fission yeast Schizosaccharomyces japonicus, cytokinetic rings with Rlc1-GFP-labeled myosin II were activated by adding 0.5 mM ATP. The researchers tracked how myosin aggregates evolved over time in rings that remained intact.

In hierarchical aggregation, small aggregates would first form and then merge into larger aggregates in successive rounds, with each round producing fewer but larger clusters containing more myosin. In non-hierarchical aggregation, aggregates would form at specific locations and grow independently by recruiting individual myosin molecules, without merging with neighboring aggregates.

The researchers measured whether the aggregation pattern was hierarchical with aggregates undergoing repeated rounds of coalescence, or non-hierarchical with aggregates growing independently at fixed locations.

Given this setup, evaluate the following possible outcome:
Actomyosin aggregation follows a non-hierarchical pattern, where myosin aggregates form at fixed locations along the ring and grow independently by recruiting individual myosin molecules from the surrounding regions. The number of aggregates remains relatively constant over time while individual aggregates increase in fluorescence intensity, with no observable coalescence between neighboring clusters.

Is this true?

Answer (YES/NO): NO